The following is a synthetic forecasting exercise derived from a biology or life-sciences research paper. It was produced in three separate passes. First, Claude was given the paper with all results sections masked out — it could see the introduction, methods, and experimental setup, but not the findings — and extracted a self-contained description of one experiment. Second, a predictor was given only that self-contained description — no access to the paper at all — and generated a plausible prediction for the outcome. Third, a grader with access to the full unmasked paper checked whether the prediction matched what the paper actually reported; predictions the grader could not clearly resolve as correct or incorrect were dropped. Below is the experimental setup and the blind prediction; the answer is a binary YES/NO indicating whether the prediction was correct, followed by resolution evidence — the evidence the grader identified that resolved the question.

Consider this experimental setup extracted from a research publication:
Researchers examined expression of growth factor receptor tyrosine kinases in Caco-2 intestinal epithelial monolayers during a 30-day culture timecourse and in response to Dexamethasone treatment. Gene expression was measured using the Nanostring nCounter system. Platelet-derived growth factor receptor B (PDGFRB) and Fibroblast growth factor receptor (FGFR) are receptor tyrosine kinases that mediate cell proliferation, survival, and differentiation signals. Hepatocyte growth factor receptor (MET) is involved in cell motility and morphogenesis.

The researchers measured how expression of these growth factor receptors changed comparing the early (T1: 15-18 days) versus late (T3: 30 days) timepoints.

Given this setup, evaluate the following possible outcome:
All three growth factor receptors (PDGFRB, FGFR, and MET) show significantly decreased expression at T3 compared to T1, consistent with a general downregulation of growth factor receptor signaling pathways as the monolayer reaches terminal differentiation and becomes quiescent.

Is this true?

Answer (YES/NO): NO